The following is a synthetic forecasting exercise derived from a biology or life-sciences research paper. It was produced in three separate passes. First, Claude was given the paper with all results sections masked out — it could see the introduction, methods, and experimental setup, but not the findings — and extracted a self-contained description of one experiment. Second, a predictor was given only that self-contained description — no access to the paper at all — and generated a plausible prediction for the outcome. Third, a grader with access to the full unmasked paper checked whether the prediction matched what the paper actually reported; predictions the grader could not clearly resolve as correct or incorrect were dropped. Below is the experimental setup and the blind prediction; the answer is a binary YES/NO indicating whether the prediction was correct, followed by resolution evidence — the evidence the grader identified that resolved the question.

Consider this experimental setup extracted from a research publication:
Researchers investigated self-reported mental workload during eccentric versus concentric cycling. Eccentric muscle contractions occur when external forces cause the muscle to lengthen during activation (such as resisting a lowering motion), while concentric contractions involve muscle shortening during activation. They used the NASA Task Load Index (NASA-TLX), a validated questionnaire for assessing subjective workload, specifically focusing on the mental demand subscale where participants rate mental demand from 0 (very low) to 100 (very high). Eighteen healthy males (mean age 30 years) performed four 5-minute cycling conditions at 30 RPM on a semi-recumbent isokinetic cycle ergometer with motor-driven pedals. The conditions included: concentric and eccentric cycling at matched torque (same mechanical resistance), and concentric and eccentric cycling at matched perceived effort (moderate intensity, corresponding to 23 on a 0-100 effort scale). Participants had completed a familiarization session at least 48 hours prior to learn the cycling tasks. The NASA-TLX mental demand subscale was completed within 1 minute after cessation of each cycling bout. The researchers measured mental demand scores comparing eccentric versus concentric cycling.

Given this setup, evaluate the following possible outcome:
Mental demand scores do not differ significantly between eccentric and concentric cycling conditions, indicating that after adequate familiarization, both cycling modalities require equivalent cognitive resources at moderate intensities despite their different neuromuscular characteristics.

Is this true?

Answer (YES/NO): NO